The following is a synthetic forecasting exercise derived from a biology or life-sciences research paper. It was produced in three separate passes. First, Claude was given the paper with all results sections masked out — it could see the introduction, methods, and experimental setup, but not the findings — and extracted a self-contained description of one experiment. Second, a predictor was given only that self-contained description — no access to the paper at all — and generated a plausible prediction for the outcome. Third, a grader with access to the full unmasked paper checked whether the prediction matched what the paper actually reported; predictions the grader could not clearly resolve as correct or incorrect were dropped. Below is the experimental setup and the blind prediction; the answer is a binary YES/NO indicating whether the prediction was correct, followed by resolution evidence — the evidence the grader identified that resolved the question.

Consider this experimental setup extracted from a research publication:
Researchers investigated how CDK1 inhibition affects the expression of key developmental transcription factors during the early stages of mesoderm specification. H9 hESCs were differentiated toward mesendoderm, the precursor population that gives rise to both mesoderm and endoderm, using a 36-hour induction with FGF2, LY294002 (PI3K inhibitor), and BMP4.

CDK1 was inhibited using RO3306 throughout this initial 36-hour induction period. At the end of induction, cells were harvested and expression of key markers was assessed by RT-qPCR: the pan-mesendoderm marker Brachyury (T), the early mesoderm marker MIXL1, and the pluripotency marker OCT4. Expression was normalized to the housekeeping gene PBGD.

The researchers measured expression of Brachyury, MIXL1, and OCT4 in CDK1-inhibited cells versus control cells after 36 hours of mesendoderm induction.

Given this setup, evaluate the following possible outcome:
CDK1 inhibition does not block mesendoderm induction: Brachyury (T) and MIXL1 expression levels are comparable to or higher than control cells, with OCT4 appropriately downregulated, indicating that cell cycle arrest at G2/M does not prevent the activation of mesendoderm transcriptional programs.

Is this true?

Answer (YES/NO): NO